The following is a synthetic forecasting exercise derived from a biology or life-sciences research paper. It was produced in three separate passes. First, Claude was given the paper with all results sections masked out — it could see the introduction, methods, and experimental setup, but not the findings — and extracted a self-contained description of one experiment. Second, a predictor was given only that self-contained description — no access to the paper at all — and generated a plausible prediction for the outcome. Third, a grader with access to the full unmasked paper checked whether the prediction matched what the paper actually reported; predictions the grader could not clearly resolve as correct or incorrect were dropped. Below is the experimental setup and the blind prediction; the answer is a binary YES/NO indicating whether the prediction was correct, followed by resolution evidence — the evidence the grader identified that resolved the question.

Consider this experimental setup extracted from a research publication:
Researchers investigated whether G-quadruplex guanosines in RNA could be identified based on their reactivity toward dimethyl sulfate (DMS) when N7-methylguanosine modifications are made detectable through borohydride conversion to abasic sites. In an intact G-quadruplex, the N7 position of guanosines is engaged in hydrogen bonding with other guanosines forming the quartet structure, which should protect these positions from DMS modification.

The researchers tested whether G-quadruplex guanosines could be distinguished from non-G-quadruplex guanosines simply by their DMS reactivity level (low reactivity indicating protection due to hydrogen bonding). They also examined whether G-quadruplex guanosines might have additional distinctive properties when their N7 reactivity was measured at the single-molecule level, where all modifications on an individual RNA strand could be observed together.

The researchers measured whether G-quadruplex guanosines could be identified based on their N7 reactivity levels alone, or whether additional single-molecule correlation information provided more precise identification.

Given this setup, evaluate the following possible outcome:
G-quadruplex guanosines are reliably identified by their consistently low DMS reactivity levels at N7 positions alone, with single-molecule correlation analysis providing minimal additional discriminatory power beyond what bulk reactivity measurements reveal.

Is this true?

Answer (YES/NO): NO